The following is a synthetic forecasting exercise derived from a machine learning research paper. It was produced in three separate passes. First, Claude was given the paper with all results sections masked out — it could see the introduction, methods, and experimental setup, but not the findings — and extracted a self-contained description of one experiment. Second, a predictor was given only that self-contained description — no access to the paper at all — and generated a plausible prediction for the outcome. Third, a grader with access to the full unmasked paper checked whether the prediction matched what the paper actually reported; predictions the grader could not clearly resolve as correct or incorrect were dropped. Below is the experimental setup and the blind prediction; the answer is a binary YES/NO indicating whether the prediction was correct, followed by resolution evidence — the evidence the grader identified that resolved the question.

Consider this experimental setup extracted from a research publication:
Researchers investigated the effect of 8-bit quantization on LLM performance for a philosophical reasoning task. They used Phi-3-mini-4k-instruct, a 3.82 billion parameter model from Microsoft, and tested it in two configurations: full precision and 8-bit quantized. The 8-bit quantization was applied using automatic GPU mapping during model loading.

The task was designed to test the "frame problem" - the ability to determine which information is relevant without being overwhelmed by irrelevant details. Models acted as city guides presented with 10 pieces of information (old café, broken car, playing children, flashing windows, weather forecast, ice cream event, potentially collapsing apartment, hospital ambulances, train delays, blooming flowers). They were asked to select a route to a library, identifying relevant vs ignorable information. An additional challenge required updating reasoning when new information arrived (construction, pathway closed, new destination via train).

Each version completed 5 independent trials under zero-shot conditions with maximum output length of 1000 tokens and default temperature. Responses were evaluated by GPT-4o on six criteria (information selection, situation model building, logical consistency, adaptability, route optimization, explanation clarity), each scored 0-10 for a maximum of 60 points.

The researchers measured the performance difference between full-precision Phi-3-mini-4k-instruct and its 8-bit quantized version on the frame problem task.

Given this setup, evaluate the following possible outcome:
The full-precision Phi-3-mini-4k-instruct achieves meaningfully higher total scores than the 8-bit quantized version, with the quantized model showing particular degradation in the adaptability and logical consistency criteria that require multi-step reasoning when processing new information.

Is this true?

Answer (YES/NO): NO